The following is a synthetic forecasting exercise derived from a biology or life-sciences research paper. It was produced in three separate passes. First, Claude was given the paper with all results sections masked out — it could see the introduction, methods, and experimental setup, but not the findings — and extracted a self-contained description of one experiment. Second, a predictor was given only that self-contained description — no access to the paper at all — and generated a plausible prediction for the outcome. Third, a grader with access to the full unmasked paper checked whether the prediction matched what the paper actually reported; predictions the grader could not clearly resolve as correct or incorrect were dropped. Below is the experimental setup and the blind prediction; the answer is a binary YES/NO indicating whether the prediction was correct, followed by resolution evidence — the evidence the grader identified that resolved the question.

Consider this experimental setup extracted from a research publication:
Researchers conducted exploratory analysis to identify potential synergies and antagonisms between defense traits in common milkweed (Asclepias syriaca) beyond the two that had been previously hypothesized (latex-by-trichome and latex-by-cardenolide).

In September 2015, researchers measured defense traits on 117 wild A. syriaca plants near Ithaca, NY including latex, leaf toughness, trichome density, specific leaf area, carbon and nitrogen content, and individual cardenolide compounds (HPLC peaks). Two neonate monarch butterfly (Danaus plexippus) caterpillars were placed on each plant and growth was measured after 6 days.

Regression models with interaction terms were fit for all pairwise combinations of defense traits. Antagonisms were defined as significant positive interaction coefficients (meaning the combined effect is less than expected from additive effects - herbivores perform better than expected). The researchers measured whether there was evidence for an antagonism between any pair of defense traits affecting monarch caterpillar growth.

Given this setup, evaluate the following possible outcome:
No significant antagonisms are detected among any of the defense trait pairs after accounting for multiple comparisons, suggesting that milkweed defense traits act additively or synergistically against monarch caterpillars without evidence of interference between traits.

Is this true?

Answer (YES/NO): NO